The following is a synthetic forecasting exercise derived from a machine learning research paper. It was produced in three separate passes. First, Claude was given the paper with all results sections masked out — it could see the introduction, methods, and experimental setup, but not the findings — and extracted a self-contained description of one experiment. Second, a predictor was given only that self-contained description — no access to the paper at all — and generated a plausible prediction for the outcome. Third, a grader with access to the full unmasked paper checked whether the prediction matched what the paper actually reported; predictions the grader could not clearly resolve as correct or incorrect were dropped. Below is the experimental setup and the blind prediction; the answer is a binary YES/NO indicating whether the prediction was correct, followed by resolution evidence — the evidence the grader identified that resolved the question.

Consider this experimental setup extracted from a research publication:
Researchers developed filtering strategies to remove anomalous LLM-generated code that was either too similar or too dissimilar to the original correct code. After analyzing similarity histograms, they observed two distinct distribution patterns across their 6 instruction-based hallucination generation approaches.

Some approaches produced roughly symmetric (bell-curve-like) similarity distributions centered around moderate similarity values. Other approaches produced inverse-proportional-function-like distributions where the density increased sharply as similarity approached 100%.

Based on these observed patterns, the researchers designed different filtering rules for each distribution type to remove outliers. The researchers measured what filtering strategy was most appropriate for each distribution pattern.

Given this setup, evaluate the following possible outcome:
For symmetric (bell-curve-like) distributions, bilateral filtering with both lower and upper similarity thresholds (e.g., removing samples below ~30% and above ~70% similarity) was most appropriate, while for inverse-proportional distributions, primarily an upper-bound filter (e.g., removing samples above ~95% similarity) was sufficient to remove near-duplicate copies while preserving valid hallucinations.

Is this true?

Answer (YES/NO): NO